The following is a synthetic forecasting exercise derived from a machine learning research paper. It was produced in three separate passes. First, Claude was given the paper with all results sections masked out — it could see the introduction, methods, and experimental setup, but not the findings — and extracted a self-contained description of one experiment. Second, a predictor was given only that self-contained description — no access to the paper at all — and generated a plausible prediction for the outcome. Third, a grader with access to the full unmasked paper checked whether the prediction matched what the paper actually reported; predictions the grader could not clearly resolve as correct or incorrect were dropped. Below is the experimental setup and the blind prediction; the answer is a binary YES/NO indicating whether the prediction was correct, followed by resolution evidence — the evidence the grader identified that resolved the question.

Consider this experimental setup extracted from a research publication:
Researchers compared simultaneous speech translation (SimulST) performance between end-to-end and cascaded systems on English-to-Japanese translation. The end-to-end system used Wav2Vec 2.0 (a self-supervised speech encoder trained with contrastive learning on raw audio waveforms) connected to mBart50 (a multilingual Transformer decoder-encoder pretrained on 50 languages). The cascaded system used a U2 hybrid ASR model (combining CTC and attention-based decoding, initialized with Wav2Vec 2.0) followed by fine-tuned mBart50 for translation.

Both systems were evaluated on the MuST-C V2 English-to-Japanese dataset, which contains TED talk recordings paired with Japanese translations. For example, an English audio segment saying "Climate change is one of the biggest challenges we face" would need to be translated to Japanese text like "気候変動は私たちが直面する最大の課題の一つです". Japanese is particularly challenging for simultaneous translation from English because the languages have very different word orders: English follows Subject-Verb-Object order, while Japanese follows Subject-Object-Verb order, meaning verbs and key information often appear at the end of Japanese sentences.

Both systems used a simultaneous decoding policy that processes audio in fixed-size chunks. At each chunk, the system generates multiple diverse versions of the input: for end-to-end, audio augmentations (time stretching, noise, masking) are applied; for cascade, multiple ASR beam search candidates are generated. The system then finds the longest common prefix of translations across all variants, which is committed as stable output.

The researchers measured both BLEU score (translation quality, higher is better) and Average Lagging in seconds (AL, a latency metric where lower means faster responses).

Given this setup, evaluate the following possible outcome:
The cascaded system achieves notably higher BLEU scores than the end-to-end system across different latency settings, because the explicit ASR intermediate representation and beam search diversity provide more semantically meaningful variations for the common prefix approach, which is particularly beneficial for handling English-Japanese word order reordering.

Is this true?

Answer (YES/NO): YES